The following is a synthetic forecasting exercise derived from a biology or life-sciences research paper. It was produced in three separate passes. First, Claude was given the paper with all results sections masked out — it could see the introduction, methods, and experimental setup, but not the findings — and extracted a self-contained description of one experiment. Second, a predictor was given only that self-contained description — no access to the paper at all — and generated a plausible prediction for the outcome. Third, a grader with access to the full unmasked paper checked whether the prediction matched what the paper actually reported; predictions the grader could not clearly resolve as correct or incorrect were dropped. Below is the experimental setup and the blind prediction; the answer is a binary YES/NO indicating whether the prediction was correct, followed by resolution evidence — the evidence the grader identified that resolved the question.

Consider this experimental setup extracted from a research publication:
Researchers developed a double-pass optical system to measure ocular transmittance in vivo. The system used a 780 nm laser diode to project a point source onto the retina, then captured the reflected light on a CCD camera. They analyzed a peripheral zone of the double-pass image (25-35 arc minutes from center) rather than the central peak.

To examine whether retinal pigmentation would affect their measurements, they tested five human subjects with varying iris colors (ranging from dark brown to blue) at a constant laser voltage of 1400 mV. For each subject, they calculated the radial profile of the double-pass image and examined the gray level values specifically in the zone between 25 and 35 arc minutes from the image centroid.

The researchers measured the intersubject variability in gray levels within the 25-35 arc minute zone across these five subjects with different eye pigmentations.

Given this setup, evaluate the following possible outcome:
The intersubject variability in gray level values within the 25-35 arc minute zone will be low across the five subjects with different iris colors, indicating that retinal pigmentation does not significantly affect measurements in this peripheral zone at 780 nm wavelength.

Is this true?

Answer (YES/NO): YES